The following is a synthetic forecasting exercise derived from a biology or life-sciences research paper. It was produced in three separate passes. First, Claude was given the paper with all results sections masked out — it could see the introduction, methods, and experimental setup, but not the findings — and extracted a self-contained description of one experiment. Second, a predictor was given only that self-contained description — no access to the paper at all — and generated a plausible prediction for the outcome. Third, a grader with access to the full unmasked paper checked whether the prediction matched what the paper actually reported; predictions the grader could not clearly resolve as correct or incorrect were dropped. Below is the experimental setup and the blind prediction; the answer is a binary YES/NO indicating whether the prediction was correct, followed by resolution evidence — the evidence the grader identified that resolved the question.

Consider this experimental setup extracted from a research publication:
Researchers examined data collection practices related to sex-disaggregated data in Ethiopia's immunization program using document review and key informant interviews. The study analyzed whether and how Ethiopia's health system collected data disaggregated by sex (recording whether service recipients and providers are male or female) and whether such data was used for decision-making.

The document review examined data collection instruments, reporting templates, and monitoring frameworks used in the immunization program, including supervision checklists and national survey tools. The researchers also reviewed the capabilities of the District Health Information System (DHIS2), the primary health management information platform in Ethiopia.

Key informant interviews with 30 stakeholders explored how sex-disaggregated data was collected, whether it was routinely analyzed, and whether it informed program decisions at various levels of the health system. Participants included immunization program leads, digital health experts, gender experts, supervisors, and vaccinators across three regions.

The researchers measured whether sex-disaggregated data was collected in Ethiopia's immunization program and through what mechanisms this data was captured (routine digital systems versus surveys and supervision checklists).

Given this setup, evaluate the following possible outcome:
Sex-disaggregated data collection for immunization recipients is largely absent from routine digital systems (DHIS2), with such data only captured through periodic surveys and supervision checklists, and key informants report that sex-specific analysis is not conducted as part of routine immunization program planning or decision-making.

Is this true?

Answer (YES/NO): YES